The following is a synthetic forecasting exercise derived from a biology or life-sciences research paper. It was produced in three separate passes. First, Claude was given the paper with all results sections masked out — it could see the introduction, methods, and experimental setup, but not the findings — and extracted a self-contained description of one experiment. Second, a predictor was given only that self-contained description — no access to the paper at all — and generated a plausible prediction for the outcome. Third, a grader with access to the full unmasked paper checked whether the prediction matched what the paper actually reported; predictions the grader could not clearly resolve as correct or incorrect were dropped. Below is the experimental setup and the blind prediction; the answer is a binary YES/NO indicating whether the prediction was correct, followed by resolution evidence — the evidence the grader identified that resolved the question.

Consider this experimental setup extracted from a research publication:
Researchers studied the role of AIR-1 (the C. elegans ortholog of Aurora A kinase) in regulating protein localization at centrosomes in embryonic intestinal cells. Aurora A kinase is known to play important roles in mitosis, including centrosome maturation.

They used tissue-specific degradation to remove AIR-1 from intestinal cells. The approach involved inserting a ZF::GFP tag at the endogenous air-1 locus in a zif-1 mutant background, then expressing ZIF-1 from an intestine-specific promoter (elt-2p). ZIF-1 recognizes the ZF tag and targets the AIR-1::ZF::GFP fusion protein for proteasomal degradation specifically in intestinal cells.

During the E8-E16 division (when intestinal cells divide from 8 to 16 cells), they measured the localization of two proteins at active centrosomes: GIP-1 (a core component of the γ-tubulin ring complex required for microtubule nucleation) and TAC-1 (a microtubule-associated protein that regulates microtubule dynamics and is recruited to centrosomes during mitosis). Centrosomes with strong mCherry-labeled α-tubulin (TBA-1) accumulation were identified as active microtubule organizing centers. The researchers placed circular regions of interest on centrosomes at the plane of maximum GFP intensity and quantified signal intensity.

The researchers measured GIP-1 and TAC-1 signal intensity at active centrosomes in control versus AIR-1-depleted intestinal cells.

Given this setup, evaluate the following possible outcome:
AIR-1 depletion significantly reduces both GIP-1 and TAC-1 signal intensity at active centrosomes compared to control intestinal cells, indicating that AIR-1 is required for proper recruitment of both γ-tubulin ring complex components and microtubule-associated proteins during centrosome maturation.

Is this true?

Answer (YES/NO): YES